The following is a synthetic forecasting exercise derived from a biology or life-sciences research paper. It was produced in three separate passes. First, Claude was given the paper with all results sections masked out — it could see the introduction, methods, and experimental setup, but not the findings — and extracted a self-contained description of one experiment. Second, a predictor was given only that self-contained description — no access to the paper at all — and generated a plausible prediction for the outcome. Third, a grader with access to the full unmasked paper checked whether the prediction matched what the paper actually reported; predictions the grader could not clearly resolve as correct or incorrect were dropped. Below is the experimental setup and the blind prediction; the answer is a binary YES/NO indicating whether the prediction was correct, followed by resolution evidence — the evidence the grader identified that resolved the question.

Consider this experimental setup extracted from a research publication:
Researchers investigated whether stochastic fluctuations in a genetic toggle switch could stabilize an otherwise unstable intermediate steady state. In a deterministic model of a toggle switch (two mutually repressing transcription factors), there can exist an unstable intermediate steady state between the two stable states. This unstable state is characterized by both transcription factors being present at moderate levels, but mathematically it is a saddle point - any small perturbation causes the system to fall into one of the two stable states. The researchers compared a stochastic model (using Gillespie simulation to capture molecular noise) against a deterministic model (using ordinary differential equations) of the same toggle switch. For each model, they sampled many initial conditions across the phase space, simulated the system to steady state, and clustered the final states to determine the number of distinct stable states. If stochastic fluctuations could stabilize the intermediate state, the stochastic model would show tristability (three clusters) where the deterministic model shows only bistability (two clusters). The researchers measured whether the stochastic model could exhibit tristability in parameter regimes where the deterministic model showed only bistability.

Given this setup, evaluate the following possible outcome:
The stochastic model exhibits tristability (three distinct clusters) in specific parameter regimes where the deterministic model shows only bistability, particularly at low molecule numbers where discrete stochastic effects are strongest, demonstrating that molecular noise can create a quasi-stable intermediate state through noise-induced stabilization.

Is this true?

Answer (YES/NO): YES